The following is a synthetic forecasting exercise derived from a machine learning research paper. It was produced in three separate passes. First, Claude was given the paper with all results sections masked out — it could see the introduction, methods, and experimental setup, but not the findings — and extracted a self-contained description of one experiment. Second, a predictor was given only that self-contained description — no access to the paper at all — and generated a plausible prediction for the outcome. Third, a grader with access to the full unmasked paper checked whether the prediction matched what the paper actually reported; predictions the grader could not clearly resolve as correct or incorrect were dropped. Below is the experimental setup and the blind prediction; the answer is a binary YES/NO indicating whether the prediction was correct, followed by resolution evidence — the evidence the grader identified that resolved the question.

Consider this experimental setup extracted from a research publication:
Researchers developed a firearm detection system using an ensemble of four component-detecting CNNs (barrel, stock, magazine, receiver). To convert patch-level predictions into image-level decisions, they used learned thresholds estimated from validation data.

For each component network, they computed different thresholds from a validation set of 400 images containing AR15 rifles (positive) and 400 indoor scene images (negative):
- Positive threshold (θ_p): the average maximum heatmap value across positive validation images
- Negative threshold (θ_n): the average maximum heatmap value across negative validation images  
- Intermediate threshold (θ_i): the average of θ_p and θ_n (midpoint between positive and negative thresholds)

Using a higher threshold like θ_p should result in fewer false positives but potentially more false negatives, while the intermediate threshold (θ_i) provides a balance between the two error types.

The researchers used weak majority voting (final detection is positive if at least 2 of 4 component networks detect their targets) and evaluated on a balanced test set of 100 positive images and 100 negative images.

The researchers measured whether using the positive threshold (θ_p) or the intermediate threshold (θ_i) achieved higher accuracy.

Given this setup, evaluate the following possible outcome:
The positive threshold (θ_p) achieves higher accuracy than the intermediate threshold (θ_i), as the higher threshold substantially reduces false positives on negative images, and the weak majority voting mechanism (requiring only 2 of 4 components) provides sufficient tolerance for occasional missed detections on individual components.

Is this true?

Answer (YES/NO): NO